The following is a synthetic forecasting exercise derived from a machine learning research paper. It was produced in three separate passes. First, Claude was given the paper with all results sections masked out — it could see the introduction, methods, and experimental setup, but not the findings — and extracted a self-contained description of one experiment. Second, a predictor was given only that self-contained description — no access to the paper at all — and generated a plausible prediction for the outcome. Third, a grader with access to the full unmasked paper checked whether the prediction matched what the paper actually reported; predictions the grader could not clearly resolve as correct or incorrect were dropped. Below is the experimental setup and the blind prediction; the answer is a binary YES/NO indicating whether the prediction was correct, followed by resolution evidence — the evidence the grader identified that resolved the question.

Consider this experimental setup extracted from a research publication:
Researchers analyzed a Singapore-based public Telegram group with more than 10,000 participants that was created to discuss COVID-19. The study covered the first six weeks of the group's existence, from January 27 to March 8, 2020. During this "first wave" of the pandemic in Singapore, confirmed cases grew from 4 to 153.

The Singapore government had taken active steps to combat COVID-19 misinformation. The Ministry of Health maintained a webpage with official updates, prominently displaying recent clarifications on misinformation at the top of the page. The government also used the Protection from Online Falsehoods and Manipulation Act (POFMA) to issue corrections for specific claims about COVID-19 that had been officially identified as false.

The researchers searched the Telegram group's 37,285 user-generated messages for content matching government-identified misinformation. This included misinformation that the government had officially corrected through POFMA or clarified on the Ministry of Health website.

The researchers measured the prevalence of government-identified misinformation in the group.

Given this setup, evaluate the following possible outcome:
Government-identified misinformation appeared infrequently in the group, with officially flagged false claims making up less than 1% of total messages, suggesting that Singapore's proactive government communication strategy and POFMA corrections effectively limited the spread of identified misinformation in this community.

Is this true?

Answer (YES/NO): YES